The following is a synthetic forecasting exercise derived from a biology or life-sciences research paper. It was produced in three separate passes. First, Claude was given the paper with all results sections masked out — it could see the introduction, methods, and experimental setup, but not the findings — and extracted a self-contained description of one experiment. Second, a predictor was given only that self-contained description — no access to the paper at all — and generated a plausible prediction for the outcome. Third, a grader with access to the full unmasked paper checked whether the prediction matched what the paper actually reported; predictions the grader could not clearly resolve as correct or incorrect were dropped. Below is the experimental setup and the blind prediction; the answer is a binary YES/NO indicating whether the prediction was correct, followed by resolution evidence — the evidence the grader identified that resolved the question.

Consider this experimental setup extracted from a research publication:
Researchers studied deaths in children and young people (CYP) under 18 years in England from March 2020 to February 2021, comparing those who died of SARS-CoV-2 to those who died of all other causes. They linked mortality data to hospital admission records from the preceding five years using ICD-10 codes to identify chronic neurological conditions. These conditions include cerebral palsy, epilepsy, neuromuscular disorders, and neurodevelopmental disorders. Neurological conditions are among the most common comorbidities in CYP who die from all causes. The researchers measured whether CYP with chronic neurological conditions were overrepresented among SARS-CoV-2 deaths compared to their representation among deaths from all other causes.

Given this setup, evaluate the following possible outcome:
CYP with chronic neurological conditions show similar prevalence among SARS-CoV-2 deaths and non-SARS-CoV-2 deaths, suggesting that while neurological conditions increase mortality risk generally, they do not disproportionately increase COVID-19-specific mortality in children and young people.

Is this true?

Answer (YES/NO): YES